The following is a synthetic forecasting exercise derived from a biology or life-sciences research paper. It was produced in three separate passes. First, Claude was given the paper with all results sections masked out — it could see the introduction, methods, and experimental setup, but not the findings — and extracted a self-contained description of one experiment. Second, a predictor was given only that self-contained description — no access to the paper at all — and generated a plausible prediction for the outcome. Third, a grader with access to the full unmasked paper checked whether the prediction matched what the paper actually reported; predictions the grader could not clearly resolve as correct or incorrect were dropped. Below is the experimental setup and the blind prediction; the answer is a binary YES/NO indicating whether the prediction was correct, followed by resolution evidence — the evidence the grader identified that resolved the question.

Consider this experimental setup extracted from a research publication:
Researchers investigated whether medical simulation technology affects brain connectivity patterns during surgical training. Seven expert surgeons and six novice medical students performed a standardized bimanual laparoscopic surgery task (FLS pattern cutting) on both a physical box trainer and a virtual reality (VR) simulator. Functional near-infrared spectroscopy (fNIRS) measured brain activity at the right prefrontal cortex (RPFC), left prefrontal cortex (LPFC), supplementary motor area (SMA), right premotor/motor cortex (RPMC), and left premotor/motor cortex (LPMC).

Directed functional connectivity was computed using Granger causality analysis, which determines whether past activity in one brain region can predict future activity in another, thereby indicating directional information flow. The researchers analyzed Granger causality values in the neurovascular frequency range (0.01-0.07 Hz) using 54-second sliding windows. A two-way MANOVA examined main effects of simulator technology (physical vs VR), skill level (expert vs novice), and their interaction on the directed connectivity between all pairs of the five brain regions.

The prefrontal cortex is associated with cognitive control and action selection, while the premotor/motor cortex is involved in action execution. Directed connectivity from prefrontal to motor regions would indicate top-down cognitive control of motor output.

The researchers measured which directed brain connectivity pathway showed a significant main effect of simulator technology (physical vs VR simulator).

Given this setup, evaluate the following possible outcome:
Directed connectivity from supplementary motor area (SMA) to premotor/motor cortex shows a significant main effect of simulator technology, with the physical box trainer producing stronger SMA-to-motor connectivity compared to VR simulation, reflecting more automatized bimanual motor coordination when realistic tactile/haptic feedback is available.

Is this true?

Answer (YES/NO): NO